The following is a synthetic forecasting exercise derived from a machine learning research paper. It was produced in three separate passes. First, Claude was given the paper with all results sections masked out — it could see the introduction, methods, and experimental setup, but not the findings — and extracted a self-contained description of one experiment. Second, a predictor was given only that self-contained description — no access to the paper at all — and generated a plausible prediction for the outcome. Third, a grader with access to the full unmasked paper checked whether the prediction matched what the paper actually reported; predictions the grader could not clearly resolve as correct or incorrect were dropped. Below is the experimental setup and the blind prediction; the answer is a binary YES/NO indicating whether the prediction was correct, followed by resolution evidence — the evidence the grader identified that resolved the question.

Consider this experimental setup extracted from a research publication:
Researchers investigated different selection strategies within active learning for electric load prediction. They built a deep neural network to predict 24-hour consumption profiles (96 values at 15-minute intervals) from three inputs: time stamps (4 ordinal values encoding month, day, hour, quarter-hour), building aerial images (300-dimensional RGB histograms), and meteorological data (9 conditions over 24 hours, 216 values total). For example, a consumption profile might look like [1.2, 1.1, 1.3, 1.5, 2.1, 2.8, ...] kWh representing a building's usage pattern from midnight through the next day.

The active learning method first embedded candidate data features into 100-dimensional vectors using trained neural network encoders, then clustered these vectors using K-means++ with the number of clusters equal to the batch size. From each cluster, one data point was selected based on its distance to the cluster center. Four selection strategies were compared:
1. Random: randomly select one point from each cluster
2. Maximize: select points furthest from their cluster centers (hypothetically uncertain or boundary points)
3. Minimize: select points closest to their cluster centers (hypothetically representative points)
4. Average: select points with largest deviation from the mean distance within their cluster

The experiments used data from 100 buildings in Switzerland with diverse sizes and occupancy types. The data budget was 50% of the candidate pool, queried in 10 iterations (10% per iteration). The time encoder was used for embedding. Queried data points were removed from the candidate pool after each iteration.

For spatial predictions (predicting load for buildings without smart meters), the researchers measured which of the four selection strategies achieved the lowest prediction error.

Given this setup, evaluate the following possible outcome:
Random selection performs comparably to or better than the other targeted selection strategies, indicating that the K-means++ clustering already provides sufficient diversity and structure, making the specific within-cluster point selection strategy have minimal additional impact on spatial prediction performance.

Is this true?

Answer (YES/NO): NO